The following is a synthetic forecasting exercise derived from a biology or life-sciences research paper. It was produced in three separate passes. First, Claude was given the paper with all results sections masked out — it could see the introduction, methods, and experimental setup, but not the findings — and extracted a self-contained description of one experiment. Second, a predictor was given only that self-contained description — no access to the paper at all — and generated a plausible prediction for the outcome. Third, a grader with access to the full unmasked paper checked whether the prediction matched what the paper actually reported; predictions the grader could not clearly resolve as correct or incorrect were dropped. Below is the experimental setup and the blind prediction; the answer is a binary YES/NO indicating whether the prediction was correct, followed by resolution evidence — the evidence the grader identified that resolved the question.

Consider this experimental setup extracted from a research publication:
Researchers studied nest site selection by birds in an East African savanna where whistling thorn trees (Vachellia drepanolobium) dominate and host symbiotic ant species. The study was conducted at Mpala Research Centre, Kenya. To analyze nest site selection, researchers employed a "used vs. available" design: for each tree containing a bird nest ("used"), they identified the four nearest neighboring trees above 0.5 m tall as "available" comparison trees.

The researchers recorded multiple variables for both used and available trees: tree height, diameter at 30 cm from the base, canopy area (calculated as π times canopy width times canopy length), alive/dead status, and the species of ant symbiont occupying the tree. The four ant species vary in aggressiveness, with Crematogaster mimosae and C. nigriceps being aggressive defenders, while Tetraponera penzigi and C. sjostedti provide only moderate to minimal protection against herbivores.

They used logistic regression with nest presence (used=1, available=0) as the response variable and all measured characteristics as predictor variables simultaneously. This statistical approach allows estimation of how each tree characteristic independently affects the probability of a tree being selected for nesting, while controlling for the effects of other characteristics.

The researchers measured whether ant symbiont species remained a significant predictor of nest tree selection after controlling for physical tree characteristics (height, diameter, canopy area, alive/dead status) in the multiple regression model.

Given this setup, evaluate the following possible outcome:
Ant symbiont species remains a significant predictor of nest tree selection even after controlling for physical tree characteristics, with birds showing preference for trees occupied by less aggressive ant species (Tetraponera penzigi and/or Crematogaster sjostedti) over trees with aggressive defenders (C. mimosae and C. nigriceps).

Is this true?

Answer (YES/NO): NO